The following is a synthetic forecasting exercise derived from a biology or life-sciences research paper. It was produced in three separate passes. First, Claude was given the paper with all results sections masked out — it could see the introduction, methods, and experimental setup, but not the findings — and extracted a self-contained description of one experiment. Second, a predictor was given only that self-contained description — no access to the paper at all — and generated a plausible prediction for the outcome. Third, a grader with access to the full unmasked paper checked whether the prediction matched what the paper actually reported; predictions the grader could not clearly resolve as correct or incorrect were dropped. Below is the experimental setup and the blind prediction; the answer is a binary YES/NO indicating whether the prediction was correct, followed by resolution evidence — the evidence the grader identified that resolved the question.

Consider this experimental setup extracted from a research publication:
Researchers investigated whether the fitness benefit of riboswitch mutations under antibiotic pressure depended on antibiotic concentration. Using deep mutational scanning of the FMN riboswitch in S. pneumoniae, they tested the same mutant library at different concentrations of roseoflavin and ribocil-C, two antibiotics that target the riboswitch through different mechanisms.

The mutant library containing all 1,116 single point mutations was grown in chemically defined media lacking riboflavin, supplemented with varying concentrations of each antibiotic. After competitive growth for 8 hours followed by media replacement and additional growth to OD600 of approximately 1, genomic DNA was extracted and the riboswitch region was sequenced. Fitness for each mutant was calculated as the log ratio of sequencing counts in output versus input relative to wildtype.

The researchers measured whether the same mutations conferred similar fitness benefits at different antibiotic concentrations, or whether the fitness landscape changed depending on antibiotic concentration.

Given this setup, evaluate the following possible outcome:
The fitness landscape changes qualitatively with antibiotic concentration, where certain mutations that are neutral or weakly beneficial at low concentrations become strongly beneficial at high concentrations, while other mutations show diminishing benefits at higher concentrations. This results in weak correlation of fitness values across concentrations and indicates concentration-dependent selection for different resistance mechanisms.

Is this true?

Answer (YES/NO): NO